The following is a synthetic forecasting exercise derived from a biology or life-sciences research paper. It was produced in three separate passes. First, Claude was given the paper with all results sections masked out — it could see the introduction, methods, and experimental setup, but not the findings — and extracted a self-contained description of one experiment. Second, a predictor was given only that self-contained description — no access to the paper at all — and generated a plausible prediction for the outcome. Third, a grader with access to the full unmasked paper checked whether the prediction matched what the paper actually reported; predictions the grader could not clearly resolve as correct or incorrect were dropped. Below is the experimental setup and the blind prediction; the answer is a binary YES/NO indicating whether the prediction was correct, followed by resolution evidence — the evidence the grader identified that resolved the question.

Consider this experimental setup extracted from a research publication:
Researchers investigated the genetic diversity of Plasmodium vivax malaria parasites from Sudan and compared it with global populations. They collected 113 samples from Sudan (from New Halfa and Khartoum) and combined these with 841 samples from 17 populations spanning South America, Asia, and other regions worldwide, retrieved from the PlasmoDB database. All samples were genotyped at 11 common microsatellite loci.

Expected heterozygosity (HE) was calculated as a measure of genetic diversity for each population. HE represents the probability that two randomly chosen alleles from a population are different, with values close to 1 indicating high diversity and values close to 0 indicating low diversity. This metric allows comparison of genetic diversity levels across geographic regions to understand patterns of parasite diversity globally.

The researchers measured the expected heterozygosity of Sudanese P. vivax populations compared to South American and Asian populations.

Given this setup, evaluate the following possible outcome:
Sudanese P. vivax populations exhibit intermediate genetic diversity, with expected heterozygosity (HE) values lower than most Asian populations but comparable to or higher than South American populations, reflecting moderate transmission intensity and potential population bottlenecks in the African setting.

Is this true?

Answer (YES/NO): NO